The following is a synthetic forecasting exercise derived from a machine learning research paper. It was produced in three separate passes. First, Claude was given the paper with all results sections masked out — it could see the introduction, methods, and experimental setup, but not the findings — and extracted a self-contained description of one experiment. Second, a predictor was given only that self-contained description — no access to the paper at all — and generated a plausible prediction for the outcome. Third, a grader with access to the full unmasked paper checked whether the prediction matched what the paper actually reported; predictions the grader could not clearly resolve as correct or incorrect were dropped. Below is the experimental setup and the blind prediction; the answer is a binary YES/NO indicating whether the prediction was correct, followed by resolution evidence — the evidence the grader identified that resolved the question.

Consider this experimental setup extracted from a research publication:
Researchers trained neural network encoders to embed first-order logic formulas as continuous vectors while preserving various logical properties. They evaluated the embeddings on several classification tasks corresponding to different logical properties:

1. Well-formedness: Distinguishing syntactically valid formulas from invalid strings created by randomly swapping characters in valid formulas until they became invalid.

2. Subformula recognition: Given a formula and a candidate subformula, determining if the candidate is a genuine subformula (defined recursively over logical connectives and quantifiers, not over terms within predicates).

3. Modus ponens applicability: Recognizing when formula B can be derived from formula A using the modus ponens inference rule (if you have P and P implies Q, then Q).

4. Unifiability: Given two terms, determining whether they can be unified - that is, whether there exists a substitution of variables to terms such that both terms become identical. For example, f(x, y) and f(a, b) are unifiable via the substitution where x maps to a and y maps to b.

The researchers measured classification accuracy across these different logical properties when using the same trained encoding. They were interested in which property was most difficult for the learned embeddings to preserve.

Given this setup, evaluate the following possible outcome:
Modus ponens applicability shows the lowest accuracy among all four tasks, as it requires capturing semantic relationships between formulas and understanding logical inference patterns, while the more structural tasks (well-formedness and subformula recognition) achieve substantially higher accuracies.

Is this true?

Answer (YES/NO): NO